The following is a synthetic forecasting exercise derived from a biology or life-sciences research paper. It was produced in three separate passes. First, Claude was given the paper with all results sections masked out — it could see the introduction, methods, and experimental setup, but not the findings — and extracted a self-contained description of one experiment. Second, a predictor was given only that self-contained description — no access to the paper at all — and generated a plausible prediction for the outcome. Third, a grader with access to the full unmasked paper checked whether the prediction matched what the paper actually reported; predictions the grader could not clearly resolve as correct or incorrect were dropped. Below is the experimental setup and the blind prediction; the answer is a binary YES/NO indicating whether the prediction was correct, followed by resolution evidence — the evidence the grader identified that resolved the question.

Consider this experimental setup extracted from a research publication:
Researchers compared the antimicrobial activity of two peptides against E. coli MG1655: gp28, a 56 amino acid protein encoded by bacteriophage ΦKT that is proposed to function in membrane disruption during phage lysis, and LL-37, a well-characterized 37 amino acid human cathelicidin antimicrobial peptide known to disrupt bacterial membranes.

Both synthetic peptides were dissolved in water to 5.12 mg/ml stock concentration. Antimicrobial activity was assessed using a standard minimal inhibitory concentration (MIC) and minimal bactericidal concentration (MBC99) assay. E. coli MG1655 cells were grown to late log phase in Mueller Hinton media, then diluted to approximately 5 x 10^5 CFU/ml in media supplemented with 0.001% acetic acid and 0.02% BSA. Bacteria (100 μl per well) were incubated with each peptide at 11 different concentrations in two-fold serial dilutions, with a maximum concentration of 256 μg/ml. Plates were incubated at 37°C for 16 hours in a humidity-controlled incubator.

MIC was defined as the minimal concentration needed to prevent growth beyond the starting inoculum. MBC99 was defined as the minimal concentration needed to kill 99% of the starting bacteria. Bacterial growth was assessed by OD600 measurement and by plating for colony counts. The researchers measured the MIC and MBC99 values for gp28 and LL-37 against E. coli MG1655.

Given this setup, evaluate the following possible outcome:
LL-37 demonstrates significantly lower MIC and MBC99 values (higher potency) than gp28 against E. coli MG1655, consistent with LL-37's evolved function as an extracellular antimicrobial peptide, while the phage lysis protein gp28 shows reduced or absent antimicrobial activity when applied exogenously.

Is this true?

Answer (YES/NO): NO